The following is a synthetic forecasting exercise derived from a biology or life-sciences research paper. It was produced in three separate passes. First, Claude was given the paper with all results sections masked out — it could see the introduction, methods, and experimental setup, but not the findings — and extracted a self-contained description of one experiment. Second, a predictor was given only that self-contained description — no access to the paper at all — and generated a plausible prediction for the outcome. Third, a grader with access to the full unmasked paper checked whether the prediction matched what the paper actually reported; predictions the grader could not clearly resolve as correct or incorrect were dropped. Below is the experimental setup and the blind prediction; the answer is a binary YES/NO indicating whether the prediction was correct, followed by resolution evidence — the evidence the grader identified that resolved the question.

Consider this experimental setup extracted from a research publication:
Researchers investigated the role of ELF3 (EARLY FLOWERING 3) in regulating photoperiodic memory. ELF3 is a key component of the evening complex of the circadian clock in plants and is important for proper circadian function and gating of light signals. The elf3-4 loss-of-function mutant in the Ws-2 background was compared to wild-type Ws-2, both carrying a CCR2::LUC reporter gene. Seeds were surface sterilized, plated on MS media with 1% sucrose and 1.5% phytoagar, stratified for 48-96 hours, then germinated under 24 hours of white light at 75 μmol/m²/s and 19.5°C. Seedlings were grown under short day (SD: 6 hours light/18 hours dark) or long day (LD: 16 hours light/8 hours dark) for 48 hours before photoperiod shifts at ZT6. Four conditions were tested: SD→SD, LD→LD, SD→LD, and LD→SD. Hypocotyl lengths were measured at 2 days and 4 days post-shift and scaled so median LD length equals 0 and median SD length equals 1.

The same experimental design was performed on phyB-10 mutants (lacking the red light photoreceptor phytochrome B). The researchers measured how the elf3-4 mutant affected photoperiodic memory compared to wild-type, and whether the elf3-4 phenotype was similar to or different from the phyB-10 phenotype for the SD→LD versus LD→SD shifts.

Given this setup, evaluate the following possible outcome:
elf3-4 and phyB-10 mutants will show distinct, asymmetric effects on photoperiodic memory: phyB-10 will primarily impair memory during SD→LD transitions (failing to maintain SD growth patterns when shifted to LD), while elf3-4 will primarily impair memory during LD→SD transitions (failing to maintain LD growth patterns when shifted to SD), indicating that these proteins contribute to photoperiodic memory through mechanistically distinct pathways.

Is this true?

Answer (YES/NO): NO